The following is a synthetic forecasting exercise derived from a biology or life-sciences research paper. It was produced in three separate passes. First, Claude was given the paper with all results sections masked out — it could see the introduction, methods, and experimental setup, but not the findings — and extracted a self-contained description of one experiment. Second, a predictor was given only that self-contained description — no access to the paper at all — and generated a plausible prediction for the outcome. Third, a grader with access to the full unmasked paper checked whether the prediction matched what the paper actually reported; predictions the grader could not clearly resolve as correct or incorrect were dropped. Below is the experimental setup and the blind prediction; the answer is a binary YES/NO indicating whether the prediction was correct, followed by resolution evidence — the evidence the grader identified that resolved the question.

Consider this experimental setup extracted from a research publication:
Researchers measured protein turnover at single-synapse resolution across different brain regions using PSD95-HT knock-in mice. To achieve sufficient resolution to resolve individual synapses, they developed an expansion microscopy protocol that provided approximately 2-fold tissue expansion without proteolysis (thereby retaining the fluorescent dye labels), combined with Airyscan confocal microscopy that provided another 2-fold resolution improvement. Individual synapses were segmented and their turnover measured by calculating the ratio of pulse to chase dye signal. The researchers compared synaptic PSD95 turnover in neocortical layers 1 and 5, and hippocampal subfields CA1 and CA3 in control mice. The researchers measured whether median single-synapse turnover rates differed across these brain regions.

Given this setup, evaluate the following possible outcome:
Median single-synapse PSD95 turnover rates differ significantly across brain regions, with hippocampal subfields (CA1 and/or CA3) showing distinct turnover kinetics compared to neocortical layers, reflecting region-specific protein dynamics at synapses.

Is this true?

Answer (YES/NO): YES